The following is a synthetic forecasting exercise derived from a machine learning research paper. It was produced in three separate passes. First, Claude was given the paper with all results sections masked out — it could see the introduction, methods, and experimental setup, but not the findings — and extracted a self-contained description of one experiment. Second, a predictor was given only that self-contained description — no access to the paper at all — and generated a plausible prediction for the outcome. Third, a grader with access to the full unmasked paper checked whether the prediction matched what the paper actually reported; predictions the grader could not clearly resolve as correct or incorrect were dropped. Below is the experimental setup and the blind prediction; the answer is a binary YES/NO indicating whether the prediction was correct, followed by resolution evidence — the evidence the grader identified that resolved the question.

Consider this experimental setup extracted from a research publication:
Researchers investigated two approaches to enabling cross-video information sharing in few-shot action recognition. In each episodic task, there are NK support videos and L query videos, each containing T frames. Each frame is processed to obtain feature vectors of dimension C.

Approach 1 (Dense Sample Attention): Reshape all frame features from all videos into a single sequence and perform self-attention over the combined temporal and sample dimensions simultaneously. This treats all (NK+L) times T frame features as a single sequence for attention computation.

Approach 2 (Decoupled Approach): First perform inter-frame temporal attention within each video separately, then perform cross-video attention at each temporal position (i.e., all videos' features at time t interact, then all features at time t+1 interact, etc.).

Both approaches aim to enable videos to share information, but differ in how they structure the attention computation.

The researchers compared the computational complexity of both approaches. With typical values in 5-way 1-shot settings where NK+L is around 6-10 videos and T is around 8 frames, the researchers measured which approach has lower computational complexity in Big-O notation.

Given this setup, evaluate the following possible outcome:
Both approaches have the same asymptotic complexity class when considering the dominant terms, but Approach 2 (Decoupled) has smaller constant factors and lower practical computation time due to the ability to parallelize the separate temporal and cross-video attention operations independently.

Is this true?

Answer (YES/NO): NO